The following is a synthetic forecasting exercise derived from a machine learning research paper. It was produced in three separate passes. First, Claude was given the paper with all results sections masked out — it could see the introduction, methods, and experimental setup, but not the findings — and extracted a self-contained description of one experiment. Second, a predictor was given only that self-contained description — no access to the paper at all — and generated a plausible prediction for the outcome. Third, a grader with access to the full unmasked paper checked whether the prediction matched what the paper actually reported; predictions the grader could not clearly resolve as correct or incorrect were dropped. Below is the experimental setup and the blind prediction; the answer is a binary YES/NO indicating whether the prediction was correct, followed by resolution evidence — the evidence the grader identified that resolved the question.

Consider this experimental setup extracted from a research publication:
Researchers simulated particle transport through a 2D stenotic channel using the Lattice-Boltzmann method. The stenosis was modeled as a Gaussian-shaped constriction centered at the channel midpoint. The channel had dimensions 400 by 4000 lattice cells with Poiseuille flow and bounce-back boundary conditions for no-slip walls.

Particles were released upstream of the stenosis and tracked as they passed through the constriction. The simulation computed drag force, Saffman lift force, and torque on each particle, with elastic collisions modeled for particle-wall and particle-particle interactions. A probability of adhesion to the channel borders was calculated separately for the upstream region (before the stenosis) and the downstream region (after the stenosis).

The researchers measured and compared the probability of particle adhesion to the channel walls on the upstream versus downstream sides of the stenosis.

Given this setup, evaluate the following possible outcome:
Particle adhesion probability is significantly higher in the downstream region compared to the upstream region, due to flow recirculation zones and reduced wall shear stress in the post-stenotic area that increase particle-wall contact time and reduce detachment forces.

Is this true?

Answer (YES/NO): NO